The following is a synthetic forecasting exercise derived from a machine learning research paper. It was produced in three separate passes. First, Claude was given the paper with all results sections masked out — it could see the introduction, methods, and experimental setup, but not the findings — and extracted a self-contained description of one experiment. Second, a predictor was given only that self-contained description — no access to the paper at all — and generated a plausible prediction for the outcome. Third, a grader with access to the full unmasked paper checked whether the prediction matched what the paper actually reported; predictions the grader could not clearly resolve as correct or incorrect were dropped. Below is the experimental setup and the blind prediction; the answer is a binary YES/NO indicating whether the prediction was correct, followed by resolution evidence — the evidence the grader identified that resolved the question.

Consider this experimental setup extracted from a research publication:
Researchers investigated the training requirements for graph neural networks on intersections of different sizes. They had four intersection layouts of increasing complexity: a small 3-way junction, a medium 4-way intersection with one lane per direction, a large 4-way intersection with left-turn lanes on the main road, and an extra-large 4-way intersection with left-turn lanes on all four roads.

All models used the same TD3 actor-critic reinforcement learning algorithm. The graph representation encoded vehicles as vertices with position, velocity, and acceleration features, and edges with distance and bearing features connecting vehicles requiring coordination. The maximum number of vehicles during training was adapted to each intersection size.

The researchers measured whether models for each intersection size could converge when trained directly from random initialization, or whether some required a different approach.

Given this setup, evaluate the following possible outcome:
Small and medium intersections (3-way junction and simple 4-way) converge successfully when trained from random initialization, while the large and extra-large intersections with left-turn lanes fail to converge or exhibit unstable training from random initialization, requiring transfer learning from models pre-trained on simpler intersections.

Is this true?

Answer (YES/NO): NO